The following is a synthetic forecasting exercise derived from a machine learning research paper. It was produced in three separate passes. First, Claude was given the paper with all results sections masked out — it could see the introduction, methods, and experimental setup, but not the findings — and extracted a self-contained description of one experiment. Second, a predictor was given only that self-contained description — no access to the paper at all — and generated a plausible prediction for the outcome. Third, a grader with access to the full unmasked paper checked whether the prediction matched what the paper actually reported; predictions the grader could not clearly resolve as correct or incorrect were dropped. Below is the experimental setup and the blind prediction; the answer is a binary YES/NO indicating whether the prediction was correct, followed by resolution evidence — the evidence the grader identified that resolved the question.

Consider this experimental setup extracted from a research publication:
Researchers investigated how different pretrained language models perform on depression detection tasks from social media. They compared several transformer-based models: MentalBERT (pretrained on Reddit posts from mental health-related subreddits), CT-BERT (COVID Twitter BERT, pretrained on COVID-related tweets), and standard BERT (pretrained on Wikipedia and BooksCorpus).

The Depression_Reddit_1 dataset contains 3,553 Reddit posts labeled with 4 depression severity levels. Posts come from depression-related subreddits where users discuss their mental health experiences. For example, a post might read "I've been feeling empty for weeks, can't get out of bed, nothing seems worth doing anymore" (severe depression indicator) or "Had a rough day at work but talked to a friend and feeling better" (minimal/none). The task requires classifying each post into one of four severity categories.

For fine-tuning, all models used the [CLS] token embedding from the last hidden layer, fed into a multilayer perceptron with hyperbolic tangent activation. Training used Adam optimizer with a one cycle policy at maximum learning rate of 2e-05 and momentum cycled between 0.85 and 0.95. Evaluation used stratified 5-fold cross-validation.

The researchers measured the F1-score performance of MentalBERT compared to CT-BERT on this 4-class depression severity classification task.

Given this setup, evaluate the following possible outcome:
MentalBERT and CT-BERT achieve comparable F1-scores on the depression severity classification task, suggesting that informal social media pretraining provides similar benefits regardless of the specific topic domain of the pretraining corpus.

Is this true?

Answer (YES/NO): NO